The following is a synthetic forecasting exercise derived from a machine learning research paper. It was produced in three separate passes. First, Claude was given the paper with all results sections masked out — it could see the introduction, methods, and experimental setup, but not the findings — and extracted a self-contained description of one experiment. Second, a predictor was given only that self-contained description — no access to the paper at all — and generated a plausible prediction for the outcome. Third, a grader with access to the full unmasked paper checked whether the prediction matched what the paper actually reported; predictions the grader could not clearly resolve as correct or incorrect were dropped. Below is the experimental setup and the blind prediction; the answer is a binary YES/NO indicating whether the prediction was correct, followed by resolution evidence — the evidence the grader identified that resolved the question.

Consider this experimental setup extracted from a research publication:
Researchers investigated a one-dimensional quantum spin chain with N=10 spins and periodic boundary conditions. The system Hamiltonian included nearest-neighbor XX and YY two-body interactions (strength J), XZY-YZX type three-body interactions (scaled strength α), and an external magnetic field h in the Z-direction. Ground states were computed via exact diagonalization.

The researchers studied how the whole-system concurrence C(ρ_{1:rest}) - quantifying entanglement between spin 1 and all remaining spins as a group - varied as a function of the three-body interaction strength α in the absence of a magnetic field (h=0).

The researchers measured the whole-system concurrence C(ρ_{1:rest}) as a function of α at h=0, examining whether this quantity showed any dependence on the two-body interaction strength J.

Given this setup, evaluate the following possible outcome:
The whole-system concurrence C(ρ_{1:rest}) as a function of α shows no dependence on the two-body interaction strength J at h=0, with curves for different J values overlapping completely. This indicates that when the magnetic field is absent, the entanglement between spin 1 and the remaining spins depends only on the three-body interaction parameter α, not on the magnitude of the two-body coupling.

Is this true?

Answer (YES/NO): NO